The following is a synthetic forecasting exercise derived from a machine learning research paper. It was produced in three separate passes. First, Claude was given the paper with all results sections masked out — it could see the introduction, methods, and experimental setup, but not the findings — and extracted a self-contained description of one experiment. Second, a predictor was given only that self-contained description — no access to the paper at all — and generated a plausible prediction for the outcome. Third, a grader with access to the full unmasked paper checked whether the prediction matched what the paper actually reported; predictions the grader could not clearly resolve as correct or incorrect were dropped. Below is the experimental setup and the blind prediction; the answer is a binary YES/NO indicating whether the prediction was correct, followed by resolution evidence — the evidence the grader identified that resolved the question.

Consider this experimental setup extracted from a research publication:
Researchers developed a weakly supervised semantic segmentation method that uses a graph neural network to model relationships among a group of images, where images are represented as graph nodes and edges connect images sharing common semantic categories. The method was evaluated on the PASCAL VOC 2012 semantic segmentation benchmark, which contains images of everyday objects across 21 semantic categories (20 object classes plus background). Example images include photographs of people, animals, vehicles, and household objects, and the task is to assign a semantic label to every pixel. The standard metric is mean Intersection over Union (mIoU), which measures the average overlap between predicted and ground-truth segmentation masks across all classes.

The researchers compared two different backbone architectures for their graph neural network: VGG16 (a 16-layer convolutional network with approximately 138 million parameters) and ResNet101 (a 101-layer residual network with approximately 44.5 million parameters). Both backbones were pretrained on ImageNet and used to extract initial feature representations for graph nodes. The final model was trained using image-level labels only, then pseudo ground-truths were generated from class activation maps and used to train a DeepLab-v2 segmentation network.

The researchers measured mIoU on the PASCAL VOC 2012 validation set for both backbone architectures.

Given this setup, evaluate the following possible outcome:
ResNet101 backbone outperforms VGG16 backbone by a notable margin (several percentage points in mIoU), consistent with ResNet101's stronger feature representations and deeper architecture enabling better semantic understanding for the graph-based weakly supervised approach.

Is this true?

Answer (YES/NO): YES